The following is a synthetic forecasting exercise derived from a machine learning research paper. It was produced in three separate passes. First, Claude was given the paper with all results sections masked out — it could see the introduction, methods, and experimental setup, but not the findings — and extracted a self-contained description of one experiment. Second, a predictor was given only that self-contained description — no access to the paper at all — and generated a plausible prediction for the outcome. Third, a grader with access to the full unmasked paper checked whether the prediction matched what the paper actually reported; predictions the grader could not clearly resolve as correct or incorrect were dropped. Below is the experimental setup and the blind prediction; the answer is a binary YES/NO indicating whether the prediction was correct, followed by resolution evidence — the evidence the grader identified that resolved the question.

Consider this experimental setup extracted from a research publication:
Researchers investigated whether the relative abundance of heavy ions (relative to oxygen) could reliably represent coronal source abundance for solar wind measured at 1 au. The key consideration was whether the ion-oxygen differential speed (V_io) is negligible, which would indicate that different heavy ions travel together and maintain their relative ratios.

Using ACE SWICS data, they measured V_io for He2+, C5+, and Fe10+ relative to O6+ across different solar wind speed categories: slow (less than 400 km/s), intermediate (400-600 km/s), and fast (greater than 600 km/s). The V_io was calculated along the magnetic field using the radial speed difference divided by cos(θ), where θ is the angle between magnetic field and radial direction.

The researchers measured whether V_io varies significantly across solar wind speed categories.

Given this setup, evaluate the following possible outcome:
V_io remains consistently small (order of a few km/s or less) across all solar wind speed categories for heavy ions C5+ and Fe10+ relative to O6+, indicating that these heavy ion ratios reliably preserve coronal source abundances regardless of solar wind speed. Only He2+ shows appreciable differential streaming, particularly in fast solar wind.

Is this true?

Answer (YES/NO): NO